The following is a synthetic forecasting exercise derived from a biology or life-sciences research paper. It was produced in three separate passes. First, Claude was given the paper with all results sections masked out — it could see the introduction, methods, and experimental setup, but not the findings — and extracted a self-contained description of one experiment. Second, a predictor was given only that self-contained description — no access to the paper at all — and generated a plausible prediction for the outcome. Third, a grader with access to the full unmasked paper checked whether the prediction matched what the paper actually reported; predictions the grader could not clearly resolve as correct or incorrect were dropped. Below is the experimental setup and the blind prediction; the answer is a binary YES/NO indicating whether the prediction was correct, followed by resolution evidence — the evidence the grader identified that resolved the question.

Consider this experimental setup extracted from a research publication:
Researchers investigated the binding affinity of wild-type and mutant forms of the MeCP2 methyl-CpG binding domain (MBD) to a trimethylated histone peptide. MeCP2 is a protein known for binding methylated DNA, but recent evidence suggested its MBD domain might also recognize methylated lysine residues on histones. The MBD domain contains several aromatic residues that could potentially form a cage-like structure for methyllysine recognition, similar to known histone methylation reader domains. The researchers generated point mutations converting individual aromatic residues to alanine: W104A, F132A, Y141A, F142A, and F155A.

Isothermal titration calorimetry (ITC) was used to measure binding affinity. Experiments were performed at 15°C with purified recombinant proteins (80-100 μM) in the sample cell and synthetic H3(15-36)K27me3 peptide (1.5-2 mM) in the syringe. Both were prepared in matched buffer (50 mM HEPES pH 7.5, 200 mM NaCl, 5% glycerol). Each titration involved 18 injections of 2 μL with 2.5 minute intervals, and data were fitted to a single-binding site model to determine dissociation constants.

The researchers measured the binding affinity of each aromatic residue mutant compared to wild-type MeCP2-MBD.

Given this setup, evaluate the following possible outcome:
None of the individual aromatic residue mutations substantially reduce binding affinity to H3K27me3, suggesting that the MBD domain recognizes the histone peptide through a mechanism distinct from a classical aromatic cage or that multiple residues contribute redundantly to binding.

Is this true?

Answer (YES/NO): NO